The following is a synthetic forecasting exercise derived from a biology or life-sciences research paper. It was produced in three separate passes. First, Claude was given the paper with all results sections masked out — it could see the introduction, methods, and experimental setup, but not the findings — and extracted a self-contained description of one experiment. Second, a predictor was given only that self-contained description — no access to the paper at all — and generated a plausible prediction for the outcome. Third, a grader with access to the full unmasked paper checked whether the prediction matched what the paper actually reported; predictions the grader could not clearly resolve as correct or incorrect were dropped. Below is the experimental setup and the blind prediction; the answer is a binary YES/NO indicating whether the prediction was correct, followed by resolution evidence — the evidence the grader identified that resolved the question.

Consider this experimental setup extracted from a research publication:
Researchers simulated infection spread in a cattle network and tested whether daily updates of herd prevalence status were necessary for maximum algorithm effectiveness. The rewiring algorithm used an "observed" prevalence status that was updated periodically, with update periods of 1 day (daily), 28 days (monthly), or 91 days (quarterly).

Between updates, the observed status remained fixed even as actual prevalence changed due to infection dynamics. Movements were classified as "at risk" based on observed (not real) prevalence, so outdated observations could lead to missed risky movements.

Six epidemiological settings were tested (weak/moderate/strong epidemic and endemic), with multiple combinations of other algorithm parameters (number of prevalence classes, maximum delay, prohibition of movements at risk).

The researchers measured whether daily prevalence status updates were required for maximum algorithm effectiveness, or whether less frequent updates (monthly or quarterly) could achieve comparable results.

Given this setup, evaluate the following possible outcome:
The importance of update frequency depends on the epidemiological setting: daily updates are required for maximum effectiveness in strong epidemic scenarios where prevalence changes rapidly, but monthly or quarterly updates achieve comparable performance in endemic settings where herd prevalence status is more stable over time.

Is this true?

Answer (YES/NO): NO